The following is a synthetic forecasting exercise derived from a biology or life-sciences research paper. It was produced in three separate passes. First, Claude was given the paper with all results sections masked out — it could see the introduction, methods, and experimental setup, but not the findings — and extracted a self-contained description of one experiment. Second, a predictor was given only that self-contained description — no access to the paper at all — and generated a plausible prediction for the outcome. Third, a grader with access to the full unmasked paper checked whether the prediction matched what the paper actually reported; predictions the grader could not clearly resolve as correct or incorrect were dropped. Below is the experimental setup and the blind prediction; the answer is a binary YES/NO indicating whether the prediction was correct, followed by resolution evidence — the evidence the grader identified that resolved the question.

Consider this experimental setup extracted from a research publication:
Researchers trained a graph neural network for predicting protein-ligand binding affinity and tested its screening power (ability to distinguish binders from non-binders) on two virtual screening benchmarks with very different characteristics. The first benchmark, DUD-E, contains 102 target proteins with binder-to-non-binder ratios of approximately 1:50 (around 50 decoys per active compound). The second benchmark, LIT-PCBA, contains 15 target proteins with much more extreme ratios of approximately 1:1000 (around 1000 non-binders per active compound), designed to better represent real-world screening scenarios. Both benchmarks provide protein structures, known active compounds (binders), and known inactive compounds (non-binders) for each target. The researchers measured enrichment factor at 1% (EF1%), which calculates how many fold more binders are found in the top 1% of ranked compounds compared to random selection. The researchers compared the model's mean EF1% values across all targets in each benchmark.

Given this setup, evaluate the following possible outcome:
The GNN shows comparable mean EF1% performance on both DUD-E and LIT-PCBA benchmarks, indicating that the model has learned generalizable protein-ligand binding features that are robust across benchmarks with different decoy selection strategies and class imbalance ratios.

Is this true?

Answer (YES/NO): NO